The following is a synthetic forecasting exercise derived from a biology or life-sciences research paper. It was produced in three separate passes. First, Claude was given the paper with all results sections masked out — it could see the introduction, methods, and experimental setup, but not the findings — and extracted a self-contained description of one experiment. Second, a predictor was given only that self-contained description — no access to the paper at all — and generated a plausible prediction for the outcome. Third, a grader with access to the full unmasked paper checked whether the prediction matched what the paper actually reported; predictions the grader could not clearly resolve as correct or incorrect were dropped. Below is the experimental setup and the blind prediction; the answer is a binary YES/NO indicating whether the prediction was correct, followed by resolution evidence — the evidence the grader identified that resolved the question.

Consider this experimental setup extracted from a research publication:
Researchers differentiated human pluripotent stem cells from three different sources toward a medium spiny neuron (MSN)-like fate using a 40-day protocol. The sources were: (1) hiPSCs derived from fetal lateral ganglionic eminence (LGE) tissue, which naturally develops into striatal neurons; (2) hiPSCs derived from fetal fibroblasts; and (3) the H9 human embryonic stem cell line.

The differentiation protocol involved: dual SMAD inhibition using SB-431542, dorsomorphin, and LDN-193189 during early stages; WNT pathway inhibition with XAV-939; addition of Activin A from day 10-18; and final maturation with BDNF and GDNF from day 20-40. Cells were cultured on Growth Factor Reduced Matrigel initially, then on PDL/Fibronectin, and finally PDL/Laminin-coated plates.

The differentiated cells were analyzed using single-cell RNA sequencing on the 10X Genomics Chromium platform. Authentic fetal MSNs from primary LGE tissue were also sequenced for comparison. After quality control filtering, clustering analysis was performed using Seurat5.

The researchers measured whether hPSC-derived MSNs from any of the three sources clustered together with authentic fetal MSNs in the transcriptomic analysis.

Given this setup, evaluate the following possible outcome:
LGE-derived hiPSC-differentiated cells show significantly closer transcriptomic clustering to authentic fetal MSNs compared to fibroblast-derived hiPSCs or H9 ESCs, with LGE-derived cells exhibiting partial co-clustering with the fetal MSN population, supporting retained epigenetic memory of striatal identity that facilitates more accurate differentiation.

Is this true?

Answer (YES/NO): NO